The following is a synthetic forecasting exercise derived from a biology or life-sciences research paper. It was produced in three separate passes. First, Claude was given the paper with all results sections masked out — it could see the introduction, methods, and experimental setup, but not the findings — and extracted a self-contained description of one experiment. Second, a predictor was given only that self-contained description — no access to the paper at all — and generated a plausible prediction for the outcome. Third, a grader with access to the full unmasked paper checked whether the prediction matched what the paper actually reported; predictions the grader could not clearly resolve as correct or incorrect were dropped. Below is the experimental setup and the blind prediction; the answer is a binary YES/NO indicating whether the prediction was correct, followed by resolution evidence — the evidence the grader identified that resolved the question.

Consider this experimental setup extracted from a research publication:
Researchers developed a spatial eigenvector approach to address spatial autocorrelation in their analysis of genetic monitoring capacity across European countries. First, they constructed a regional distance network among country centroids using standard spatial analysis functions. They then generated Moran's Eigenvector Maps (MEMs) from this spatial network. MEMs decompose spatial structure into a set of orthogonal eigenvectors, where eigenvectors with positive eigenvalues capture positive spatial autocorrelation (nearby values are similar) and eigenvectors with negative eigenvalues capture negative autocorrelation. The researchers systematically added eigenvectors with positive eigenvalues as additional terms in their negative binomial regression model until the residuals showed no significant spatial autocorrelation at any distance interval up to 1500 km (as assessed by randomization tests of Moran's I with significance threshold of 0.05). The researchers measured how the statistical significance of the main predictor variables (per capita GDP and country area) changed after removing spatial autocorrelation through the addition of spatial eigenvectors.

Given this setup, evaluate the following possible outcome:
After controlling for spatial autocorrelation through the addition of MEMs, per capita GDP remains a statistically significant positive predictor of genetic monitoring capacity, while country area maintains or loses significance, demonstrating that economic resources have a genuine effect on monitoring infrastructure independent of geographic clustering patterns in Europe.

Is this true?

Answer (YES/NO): NO